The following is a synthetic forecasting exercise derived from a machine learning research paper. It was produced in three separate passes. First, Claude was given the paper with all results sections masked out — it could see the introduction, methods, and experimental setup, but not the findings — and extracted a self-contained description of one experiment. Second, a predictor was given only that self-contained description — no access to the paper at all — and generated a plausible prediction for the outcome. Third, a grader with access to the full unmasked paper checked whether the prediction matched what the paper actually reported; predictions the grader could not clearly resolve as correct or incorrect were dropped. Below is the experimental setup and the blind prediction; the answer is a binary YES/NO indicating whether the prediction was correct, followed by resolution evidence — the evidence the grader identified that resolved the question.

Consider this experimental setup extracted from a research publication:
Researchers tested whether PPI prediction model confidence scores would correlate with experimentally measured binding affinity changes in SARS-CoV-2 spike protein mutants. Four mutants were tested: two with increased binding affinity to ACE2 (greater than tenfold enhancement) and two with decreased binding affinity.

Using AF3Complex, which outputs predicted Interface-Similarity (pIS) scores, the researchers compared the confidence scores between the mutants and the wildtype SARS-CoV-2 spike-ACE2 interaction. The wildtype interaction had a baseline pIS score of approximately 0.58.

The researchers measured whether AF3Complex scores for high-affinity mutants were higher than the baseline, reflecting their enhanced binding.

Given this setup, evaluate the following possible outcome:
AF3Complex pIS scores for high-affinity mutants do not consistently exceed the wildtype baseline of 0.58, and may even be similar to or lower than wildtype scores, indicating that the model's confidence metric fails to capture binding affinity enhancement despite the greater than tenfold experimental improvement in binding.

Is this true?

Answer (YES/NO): YES